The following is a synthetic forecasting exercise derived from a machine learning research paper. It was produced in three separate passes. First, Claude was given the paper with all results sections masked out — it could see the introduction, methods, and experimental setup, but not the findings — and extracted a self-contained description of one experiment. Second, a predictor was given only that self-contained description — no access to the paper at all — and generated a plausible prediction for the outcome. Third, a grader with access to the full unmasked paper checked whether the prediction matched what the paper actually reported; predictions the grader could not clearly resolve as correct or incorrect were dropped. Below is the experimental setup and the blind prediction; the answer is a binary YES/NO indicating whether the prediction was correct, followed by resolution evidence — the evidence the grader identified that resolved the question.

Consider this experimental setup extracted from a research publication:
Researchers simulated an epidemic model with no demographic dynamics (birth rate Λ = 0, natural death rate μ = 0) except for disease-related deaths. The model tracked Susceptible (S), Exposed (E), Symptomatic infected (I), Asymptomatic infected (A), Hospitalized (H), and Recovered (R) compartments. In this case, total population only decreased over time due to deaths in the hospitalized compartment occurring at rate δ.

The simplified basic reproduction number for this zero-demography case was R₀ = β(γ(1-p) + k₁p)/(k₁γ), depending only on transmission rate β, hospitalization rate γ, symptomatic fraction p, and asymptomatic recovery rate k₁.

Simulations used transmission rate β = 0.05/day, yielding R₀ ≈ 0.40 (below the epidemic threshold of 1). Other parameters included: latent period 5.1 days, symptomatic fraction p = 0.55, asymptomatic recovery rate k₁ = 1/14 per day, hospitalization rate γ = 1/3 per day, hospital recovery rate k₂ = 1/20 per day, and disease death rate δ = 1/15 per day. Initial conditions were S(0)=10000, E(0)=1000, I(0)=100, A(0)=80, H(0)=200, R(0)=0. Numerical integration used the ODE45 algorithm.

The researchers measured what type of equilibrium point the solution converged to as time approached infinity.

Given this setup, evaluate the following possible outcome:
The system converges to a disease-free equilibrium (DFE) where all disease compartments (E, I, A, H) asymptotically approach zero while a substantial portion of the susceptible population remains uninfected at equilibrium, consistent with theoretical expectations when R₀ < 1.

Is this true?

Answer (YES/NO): YES